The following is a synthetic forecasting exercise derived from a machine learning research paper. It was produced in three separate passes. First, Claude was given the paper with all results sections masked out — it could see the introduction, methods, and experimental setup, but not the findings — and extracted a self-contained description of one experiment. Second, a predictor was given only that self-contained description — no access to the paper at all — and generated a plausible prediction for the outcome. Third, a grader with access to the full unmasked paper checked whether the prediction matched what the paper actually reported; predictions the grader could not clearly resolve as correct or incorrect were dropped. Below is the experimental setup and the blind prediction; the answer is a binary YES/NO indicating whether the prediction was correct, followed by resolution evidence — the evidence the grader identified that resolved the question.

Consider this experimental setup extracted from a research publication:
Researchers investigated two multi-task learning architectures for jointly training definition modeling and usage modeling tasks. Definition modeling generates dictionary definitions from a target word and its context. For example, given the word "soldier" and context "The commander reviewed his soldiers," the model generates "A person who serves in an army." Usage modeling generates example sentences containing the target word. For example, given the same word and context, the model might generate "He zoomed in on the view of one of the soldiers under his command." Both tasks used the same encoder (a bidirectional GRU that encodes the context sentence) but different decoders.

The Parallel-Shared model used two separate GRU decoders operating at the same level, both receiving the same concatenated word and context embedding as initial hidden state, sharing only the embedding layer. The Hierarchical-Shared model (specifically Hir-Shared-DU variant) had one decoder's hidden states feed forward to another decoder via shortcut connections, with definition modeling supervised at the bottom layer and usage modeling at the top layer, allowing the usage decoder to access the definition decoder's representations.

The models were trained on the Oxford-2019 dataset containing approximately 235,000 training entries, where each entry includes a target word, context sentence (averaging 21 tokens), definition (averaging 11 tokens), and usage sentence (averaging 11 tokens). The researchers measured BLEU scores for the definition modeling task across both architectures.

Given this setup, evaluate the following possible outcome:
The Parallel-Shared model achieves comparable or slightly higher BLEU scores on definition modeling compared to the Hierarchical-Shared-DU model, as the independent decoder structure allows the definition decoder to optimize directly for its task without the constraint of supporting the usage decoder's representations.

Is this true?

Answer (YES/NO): YES